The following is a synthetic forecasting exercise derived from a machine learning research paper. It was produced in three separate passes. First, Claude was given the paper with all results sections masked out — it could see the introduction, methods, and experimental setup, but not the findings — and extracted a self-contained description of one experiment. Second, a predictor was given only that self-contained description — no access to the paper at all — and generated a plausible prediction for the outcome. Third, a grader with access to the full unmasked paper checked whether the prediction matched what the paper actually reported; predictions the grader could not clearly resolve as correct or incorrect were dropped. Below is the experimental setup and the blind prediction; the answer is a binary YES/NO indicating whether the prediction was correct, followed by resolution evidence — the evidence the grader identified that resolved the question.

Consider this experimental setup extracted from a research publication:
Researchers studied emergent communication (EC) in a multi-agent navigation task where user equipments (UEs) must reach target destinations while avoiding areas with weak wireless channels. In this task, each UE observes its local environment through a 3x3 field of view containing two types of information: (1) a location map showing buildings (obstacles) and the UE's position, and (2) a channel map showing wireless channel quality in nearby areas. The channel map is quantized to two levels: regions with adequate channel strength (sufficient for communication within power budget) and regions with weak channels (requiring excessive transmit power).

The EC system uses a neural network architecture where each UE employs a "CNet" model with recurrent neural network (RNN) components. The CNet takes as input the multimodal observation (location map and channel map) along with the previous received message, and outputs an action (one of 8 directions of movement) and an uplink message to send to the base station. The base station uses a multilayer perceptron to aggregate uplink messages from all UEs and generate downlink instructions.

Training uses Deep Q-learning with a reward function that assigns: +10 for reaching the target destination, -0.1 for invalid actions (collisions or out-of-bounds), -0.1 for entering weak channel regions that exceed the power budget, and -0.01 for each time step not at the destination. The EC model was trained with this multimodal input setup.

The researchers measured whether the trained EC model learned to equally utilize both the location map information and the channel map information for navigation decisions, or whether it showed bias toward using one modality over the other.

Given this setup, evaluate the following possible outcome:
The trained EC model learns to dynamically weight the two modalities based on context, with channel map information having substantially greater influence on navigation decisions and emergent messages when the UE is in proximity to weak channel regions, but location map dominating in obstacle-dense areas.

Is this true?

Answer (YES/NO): NO